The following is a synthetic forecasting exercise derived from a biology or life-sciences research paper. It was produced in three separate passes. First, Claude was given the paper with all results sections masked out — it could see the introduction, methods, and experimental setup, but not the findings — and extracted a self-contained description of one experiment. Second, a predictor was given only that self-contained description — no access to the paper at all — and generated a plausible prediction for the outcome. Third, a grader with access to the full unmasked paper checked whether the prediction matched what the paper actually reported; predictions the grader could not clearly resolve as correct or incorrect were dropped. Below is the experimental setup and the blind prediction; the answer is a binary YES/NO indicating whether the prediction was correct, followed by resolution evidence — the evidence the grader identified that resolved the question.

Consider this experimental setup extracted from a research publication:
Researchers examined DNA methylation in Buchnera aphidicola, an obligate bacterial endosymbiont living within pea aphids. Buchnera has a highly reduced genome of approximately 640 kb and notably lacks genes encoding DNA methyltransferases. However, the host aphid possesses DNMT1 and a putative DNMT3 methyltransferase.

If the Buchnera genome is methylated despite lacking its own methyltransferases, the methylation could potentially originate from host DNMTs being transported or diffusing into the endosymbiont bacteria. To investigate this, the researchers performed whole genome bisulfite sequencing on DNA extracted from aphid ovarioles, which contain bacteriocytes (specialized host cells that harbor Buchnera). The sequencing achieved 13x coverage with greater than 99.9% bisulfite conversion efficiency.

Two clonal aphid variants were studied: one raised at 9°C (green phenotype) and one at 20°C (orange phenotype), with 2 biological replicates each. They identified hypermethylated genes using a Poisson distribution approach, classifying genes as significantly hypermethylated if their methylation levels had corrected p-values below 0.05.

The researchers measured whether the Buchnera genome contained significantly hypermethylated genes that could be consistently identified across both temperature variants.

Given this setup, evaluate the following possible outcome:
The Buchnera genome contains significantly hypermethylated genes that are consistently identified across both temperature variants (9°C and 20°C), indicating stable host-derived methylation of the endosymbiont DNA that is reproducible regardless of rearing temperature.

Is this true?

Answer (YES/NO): YES